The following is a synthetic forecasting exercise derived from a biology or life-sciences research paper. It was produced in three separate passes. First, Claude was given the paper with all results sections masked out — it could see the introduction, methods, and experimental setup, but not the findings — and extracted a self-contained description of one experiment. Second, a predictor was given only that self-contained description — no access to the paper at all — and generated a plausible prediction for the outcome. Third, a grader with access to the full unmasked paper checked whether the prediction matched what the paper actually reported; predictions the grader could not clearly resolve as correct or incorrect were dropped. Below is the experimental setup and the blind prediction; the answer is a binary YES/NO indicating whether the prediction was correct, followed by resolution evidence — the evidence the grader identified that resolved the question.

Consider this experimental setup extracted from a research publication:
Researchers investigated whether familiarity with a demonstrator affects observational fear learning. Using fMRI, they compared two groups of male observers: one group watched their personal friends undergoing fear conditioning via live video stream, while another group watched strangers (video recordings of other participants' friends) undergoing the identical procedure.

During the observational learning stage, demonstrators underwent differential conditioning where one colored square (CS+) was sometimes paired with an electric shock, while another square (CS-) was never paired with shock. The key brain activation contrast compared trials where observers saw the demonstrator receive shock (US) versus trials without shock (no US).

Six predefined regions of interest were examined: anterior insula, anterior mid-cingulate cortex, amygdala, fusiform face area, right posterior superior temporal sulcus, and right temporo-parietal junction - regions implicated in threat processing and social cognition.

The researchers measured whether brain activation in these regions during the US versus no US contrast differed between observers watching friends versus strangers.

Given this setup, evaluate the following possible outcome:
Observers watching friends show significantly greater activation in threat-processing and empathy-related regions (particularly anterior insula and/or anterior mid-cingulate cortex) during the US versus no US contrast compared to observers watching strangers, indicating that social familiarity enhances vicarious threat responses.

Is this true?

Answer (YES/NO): NO